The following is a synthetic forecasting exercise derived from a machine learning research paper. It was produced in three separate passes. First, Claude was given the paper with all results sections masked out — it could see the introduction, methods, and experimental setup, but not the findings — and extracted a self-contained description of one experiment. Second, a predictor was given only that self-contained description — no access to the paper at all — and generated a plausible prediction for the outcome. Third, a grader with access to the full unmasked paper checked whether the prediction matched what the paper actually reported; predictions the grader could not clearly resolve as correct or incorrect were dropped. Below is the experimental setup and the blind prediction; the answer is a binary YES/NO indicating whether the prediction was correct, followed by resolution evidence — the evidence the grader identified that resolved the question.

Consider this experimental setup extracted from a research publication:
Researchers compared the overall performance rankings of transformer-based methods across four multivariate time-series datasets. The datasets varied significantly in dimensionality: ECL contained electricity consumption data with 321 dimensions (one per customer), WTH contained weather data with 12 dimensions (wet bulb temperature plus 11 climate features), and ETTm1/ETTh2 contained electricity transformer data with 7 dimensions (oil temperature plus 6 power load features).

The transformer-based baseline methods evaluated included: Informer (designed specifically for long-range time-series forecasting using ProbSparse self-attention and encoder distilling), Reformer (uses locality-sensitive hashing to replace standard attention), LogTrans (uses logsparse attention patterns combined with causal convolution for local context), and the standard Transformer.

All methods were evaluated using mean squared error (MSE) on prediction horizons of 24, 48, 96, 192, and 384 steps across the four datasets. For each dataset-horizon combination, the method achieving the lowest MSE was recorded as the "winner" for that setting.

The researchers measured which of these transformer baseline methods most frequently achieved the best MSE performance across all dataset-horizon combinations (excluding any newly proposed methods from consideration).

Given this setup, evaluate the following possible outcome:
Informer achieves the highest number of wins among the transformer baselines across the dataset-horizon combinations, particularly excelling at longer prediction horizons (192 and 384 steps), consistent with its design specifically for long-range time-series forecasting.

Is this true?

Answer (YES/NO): NO